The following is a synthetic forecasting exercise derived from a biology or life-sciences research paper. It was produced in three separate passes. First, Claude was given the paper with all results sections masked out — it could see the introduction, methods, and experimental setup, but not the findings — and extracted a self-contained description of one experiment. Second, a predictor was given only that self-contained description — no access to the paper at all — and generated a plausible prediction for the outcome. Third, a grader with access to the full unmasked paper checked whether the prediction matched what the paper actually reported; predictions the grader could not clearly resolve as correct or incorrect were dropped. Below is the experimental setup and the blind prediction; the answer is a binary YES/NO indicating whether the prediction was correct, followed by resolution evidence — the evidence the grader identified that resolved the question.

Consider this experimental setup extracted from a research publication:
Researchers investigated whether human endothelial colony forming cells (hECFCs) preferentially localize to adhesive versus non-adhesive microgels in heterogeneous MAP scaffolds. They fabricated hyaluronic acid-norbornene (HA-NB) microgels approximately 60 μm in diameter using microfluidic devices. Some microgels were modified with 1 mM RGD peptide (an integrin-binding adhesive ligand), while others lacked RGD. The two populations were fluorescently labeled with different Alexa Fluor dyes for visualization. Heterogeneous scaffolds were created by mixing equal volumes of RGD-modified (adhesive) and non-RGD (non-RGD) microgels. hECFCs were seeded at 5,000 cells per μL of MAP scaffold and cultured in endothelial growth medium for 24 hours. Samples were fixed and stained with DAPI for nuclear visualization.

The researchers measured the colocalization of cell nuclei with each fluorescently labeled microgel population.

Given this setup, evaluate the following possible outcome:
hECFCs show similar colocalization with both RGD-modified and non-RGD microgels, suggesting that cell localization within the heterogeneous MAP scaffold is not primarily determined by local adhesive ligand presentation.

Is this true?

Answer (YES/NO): NO